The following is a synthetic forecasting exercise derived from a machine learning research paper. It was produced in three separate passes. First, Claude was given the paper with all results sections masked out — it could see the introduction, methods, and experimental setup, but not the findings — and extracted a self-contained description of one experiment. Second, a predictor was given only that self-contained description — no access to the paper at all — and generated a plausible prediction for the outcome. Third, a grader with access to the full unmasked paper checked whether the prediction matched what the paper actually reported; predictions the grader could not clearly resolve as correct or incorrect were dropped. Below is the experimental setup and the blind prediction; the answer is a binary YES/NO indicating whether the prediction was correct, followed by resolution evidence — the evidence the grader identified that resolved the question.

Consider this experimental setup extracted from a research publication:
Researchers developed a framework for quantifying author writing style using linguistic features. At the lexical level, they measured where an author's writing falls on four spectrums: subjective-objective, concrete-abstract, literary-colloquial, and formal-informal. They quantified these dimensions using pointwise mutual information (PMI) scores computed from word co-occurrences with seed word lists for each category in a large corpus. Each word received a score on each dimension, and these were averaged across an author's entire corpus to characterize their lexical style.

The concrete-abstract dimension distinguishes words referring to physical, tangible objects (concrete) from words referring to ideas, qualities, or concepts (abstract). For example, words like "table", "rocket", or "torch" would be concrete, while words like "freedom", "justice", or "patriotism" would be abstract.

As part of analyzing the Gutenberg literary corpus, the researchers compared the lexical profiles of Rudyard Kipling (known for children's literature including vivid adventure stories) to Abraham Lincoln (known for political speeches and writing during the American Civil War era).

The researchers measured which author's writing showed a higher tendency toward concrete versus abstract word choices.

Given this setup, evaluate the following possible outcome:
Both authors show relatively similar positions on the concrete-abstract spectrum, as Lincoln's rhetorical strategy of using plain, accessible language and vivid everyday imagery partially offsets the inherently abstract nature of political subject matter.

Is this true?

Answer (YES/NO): NO